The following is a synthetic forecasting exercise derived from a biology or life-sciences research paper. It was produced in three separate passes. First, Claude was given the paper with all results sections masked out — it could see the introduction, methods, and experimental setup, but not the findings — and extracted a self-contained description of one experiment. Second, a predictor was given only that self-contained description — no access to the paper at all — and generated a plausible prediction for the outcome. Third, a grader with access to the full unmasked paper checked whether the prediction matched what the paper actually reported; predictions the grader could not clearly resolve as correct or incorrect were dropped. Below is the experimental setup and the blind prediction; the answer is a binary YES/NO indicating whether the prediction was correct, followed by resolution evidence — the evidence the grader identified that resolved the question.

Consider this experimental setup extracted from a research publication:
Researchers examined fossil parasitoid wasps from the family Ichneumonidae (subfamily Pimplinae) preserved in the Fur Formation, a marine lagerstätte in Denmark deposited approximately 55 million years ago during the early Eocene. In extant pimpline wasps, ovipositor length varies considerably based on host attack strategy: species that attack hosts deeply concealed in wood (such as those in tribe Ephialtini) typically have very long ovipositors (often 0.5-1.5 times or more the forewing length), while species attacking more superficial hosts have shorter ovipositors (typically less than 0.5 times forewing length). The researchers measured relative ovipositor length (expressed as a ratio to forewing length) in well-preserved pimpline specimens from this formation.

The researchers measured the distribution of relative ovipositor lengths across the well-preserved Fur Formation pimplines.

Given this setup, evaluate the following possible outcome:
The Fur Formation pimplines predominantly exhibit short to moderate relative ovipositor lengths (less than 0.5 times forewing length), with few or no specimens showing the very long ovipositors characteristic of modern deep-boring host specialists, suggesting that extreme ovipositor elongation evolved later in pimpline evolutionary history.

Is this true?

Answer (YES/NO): NO